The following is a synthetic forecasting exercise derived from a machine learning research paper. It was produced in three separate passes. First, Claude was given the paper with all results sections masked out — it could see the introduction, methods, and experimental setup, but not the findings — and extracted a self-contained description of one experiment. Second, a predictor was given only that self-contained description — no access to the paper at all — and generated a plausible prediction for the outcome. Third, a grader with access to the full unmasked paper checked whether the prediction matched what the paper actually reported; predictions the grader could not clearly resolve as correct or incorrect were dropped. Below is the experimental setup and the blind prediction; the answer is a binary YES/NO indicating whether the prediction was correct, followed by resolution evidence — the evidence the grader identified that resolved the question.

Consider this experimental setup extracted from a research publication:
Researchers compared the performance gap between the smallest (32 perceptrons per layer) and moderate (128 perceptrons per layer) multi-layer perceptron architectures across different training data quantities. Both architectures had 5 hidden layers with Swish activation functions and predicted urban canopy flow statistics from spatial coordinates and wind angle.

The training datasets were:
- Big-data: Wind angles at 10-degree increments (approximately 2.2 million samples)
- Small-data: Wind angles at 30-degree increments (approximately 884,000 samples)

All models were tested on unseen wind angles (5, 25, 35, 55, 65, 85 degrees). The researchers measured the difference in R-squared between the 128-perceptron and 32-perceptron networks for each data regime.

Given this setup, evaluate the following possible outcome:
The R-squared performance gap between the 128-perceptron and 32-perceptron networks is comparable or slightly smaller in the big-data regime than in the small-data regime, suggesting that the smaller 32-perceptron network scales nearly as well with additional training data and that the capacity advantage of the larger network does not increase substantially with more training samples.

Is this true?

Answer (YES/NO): YES